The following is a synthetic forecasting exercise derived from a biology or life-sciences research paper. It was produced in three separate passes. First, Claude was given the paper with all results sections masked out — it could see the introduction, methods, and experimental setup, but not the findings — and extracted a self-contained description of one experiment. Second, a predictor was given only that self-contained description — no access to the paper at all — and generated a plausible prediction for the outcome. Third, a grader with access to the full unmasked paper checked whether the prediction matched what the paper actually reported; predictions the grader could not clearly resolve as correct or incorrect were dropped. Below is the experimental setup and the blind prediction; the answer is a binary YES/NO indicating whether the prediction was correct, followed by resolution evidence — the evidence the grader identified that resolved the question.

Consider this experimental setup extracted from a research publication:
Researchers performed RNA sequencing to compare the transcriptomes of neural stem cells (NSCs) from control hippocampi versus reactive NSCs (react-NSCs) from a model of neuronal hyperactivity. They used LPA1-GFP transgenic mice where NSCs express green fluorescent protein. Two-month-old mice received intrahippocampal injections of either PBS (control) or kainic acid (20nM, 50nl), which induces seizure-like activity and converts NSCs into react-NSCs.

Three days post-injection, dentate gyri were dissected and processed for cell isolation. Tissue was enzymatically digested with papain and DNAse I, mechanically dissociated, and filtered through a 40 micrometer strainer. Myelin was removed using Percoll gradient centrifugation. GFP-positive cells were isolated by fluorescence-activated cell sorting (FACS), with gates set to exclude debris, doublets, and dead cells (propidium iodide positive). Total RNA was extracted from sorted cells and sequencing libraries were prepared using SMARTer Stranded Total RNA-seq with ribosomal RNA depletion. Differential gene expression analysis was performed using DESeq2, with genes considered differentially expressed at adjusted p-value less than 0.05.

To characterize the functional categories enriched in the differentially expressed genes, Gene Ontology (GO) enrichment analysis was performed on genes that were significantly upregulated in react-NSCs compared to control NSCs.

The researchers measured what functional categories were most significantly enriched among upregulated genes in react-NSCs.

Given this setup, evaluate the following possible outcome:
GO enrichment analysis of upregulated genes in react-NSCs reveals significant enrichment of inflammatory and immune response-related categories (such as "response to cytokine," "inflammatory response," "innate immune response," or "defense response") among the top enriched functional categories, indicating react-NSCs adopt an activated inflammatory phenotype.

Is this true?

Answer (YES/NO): YES